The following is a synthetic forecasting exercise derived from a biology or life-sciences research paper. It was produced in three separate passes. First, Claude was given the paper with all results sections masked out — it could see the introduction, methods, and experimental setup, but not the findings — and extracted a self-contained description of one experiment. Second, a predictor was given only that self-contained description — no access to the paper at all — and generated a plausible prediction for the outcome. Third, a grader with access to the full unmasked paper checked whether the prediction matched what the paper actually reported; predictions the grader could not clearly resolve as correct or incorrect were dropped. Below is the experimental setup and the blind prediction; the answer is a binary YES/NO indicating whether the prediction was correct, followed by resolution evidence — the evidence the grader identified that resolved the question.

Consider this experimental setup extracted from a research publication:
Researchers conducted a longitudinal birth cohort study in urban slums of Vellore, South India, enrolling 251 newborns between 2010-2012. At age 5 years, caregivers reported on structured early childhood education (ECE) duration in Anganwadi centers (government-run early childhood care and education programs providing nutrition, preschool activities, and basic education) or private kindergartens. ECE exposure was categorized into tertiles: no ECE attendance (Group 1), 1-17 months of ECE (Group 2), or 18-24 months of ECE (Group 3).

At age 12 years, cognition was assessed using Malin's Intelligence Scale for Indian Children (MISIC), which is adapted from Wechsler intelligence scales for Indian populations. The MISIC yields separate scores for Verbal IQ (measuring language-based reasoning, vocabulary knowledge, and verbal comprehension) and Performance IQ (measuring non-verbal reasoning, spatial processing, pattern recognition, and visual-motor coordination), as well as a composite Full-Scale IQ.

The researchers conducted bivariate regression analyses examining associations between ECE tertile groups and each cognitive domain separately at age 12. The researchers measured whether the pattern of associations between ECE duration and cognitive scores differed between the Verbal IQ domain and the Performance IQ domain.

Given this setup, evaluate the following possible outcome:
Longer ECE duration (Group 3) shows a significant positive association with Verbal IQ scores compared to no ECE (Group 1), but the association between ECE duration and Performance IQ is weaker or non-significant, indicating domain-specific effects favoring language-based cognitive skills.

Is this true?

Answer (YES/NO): NO